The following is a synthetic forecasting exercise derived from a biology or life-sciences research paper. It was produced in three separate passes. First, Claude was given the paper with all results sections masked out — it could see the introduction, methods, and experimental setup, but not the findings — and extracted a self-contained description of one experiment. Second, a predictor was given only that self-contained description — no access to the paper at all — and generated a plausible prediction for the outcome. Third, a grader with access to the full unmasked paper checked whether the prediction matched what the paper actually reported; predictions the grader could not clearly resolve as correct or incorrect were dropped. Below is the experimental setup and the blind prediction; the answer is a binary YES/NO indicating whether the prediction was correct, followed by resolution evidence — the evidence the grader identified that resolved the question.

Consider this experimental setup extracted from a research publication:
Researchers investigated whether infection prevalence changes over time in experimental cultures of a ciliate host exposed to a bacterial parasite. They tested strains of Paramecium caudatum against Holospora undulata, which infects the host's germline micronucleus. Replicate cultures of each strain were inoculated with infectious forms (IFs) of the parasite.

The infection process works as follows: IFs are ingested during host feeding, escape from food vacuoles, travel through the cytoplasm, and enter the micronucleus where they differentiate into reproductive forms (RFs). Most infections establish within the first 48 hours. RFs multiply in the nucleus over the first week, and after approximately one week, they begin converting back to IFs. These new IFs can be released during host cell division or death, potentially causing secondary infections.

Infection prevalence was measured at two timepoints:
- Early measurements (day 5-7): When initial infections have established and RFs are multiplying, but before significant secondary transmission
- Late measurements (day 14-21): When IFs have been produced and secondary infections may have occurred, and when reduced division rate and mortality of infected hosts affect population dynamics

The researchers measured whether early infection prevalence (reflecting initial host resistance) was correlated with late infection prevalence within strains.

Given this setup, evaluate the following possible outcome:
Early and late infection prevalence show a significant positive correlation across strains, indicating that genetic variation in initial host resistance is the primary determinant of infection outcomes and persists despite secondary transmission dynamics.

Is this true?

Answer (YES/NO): NO